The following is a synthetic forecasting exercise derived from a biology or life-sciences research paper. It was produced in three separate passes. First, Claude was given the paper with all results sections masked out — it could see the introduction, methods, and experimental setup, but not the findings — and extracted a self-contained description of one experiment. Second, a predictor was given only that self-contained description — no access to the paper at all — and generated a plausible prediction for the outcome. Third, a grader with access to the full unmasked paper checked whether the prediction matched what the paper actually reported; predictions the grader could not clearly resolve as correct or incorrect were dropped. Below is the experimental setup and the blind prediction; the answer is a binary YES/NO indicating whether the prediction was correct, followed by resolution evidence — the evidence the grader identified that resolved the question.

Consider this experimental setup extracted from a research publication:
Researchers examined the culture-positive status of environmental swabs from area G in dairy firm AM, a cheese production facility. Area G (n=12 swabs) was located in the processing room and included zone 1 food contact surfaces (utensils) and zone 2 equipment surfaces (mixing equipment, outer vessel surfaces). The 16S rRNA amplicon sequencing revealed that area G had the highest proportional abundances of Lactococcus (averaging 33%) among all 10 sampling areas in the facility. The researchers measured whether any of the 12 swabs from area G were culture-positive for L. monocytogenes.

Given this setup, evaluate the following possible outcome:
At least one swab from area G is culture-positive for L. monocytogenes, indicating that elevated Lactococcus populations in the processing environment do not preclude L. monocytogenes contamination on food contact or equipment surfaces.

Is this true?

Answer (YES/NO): NO